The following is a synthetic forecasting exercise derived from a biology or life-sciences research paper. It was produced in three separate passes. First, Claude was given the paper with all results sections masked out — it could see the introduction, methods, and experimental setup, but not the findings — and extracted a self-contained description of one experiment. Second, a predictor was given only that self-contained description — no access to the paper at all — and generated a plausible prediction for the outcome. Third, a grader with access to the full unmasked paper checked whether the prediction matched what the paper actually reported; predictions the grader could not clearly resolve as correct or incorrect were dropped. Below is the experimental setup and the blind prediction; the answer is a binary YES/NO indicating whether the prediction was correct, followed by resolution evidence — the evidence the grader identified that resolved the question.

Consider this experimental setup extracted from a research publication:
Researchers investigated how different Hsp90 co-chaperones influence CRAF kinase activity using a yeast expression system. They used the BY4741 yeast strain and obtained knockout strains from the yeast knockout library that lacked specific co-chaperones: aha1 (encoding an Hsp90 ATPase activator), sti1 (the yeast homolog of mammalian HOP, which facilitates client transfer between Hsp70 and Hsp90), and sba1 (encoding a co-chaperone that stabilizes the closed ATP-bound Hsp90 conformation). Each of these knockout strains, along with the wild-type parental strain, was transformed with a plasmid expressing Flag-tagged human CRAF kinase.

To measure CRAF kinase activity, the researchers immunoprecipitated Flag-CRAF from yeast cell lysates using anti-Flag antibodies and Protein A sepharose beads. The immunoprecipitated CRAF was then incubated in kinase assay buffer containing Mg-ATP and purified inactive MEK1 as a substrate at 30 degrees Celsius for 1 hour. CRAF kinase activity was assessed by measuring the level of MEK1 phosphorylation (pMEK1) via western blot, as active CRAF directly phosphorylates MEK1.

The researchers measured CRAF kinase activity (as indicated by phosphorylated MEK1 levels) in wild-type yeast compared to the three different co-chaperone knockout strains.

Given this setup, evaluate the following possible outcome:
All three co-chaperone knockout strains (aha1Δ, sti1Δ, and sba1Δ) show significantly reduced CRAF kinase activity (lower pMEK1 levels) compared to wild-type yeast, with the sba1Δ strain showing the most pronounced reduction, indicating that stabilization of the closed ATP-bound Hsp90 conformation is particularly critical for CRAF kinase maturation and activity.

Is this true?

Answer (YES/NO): NO